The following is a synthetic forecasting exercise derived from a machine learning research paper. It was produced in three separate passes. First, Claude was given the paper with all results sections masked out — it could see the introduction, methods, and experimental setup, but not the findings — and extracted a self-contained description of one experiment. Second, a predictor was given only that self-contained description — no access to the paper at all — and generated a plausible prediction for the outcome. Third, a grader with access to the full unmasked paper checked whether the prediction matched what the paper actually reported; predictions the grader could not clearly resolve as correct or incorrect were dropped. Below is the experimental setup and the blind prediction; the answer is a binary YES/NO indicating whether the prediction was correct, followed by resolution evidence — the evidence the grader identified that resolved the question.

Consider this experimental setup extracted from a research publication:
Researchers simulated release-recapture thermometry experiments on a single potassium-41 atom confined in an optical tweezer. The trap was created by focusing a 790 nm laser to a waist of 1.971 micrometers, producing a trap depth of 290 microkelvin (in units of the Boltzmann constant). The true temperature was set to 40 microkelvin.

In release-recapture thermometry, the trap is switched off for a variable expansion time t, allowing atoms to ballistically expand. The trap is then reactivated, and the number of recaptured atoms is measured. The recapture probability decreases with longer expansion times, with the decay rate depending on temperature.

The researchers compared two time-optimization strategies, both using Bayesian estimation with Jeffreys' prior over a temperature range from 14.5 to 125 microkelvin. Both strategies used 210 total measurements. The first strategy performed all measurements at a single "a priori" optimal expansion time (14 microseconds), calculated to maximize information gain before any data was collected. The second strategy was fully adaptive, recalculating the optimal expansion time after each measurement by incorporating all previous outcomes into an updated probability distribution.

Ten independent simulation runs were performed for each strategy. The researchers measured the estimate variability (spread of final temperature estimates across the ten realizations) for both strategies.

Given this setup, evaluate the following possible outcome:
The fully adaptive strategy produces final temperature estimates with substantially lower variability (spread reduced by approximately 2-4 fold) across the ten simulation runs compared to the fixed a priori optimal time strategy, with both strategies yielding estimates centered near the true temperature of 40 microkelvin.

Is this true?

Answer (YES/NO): NO